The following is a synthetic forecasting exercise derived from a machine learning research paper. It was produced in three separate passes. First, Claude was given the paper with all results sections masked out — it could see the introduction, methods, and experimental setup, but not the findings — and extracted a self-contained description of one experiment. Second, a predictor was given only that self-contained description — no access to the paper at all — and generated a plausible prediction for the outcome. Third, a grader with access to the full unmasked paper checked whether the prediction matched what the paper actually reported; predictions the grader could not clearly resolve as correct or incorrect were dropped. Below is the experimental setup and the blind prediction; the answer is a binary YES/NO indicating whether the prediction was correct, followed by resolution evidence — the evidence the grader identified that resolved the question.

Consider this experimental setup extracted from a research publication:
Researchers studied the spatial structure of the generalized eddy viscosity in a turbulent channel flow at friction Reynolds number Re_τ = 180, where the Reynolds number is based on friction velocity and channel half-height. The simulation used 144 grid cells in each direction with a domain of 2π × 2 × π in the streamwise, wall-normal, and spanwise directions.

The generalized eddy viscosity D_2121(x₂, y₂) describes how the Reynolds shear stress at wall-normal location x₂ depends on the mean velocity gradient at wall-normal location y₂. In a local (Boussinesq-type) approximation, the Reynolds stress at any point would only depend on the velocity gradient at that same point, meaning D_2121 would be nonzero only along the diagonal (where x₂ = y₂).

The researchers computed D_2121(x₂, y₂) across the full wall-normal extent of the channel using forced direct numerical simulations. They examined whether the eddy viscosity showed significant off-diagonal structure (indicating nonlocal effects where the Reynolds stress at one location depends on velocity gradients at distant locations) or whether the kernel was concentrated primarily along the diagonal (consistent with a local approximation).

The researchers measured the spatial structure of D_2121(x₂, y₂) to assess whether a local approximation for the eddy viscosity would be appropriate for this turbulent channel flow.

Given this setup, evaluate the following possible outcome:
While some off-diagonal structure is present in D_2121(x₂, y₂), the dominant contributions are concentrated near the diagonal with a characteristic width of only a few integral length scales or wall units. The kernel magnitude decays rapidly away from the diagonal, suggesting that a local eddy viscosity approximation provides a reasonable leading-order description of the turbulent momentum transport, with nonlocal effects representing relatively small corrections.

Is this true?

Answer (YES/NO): NO